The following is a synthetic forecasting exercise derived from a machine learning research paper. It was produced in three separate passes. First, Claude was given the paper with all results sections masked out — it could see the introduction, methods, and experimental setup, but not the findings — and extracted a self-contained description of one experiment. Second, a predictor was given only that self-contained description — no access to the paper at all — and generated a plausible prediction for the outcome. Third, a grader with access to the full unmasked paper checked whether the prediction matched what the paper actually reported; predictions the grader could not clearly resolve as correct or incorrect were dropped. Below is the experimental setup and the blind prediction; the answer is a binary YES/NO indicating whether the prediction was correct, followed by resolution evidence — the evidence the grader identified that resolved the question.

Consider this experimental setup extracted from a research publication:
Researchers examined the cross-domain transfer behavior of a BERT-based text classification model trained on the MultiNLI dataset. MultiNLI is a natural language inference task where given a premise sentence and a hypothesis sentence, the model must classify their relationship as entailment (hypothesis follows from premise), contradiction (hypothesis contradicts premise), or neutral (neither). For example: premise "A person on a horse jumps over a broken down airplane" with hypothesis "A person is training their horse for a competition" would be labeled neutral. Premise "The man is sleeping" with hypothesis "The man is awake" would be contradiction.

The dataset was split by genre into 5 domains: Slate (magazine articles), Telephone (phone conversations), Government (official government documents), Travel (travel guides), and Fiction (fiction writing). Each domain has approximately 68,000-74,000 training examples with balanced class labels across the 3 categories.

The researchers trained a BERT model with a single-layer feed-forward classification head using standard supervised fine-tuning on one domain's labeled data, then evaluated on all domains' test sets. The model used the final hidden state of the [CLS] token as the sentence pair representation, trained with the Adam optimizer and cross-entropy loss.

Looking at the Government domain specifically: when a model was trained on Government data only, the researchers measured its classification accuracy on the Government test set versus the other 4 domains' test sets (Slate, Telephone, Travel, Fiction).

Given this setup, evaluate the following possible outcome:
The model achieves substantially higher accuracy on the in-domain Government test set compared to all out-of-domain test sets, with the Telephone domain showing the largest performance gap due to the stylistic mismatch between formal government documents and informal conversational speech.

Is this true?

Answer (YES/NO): NO